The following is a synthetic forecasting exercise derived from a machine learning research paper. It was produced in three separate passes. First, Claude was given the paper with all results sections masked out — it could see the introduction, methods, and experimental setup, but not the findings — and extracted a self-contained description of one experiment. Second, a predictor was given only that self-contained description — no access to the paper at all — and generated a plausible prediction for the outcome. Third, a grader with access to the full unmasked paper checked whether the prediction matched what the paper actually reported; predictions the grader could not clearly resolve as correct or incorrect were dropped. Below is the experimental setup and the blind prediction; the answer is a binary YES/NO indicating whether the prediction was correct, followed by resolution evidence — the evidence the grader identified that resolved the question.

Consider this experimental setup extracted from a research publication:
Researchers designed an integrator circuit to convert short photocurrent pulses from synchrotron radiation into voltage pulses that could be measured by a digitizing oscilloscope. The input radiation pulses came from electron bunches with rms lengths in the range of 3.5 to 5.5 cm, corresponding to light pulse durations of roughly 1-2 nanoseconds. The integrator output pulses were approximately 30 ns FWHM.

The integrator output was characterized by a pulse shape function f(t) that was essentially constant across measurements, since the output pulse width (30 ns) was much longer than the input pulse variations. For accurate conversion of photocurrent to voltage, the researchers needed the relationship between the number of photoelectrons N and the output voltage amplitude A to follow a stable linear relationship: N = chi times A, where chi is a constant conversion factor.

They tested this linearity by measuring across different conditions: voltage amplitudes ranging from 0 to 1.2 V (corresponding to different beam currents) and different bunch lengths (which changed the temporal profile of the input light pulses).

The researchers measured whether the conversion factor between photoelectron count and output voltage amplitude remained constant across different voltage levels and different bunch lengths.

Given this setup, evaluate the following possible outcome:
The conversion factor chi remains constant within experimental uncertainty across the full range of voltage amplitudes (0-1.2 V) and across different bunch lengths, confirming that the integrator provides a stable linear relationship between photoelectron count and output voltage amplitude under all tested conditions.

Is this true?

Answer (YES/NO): YES